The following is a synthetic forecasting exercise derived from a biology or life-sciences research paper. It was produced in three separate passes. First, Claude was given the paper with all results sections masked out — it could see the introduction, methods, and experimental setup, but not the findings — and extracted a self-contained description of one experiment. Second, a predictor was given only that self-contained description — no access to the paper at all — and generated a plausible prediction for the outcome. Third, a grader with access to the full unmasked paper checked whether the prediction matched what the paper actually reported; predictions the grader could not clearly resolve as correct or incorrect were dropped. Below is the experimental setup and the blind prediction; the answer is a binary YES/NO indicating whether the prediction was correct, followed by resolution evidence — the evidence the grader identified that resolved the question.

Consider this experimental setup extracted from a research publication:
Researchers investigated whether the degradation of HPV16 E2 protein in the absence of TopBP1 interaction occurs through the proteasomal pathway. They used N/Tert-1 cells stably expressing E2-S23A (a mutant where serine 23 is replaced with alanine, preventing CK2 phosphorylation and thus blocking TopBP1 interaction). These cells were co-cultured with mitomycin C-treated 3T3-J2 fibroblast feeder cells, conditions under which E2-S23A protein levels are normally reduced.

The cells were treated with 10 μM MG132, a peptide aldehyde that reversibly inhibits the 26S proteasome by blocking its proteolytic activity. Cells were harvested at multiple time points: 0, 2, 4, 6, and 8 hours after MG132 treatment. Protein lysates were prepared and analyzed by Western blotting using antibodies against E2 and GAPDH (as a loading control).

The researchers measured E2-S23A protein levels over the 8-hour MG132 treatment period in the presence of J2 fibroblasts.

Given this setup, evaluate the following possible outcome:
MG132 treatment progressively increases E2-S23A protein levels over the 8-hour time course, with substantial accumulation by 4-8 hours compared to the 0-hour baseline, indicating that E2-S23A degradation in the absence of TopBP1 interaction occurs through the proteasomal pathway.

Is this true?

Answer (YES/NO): YES